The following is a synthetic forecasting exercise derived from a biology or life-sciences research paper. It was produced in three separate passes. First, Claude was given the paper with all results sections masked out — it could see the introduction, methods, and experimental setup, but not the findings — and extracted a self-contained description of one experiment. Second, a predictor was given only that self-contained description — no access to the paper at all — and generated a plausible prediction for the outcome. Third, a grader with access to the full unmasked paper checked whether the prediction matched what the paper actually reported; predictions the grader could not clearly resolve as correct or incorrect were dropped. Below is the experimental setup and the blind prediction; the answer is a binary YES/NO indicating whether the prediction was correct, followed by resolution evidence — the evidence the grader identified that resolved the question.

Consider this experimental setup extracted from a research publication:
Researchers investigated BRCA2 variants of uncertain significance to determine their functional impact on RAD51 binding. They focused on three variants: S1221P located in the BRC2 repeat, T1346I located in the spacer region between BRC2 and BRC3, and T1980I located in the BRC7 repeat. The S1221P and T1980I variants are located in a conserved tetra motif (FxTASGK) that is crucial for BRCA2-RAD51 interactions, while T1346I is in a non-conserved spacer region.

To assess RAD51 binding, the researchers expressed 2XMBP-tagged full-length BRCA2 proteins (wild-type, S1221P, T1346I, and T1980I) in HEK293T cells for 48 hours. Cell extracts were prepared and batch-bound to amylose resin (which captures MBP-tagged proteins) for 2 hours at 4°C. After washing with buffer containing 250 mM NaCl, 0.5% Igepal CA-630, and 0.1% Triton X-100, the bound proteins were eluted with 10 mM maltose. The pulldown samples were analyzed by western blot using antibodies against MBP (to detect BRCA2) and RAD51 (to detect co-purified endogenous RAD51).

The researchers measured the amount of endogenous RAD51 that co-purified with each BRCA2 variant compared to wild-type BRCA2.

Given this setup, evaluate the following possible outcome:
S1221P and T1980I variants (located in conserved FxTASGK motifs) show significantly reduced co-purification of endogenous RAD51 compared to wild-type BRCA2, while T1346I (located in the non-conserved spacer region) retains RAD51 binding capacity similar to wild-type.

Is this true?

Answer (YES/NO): NO